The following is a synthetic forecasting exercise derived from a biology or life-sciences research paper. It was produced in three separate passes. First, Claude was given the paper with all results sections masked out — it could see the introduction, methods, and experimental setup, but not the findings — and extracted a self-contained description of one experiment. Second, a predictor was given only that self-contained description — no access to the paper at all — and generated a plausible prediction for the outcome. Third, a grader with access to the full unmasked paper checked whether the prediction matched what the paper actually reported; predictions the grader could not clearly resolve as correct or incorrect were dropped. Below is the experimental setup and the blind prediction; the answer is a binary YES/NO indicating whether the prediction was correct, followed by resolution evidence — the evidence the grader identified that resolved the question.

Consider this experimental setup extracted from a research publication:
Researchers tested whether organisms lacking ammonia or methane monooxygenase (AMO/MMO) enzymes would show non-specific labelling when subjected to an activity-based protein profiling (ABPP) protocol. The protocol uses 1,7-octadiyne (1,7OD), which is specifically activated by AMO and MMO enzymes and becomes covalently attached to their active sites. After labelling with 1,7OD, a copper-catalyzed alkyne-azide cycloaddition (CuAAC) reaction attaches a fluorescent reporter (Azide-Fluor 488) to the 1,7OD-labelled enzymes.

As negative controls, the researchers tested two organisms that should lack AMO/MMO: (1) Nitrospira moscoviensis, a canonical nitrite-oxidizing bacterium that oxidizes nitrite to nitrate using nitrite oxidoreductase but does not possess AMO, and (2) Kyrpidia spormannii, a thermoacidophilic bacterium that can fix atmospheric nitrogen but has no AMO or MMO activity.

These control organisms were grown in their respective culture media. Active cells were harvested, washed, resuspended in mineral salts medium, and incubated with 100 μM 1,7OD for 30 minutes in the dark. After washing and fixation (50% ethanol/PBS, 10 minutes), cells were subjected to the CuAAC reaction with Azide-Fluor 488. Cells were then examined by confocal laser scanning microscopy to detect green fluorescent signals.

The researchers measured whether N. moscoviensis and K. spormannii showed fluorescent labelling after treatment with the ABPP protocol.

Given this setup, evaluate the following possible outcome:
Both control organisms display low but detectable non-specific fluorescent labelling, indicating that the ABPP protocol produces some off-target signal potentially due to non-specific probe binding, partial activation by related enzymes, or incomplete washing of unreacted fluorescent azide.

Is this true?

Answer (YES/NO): NO